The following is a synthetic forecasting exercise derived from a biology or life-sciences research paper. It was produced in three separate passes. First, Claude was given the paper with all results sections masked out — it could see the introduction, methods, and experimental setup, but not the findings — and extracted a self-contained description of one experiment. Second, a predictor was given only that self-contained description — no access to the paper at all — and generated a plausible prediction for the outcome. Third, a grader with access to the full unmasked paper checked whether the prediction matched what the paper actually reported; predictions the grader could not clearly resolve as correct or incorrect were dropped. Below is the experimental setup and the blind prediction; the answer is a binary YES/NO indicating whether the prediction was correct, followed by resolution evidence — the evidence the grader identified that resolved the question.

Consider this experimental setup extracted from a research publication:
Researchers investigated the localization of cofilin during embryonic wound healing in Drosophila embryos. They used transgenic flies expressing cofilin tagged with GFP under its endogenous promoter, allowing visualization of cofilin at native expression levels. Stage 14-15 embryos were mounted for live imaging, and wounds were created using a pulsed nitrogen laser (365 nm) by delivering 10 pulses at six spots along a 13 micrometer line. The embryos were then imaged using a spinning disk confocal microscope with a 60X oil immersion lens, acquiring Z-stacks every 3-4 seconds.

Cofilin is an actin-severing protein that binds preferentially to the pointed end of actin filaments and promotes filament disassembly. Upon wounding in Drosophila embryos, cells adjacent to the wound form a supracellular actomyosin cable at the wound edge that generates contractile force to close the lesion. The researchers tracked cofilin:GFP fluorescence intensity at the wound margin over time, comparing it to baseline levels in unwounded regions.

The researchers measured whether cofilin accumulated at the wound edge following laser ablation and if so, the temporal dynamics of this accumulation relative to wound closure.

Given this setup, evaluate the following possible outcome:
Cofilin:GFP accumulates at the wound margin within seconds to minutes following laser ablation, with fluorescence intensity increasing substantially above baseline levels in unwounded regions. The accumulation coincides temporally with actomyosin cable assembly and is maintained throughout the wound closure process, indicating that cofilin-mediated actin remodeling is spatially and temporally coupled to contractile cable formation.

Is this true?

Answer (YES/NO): NO